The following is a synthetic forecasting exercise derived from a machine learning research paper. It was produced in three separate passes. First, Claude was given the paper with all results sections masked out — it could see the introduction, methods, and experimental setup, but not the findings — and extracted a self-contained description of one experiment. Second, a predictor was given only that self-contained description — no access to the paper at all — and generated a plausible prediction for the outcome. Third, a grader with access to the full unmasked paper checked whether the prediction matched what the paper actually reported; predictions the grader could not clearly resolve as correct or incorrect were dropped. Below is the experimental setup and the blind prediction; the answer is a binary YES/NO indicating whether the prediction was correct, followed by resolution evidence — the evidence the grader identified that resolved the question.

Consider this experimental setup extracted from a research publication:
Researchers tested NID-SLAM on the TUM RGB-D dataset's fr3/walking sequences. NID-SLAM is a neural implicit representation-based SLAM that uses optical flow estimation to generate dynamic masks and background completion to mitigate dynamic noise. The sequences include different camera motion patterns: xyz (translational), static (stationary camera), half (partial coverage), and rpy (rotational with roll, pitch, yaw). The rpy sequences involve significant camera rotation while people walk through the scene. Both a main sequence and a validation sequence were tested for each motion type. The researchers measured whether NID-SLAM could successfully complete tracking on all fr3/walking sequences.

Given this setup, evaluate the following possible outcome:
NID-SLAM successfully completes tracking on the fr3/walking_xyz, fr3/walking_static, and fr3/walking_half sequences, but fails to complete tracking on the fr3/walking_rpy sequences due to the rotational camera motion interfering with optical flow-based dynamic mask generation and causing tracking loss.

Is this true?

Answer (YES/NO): NO